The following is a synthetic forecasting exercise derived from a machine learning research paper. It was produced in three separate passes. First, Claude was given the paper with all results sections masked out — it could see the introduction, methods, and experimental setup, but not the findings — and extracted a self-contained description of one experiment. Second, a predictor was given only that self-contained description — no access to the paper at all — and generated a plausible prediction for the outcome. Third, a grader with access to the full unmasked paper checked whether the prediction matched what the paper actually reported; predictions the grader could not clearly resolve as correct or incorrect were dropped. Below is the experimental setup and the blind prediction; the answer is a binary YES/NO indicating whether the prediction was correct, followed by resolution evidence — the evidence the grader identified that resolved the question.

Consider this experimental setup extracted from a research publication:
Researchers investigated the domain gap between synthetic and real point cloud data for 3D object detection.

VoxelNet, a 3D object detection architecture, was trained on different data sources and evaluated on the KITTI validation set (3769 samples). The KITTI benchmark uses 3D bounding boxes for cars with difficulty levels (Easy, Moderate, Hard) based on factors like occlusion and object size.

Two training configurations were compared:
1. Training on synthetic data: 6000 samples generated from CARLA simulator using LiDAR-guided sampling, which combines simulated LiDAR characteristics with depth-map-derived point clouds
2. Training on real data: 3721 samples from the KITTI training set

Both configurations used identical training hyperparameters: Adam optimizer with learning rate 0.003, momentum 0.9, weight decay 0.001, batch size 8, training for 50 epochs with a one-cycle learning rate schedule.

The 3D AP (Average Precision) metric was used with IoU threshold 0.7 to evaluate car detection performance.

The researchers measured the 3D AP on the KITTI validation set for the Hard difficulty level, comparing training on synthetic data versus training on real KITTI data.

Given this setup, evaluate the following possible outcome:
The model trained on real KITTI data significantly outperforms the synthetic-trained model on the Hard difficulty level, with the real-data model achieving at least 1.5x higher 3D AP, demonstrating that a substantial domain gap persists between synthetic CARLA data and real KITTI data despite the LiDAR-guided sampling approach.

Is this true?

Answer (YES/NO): YES